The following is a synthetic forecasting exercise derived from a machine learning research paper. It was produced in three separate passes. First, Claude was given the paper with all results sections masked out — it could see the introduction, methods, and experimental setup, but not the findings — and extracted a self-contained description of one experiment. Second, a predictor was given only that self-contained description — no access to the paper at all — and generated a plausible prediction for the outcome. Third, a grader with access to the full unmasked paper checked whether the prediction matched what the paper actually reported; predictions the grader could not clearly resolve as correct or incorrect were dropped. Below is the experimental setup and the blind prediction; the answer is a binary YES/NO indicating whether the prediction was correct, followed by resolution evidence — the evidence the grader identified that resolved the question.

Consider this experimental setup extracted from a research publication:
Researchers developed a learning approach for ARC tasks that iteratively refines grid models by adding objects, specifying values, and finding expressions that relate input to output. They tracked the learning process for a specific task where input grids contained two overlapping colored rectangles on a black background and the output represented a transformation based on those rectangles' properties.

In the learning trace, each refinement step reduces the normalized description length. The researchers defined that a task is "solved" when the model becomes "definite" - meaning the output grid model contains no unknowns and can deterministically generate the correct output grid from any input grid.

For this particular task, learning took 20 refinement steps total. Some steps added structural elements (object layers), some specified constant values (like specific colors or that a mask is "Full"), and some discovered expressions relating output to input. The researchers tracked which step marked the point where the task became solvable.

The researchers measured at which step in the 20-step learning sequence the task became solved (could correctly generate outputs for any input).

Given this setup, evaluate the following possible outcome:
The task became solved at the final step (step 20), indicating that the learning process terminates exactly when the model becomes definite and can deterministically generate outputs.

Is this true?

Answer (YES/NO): NO